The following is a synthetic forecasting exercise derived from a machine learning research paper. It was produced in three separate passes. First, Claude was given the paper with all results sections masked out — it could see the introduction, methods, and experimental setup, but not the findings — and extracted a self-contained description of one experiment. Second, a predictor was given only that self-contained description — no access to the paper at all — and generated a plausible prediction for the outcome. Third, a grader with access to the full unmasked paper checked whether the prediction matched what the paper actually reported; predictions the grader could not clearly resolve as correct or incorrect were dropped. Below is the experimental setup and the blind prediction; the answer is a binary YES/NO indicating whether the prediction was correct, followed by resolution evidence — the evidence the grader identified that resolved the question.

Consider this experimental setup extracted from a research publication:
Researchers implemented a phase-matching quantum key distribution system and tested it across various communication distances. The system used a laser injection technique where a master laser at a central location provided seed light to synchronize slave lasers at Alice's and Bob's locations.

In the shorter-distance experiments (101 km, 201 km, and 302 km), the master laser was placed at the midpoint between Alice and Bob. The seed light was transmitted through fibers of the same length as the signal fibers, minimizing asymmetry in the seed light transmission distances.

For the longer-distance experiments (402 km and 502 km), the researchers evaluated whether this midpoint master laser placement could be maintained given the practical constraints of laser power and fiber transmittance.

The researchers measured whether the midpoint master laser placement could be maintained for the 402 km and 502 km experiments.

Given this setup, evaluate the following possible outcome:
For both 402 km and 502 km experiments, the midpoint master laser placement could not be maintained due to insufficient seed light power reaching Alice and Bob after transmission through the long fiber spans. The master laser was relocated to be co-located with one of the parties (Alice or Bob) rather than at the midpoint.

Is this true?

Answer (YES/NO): YES